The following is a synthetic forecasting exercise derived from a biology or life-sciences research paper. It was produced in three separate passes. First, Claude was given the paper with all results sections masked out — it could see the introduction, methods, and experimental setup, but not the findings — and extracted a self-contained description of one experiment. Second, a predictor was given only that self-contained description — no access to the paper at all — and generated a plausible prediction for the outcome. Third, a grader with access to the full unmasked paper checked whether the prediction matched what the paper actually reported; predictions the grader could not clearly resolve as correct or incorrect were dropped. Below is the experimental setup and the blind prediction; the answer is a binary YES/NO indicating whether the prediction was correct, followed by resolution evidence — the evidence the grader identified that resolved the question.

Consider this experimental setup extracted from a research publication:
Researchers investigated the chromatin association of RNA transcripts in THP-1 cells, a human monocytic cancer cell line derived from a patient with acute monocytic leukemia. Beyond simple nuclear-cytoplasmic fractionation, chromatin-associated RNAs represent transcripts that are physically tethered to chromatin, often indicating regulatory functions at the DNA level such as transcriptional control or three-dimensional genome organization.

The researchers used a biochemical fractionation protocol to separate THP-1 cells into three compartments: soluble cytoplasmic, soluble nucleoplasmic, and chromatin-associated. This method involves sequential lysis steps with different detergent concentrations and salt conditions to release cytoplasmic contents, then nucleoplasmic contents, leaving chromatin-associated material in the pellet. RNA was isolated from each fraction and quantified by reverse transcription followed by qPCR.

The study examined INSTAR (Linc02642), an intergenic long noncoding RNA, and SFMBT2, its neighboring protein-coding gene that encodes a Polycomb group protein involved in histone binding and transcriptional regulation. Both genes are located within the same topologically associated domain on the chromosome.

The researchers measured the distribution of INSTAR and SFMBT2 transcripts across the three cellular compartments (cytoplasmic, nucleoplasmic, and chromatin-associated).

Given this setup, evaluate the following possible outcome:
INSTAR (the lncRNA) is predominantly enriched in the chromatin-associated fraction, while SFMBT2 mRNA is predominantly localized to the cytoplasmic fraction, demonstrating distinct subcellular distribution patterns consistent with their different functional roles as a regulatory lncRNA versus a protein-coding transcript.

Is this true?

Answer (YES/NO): NO